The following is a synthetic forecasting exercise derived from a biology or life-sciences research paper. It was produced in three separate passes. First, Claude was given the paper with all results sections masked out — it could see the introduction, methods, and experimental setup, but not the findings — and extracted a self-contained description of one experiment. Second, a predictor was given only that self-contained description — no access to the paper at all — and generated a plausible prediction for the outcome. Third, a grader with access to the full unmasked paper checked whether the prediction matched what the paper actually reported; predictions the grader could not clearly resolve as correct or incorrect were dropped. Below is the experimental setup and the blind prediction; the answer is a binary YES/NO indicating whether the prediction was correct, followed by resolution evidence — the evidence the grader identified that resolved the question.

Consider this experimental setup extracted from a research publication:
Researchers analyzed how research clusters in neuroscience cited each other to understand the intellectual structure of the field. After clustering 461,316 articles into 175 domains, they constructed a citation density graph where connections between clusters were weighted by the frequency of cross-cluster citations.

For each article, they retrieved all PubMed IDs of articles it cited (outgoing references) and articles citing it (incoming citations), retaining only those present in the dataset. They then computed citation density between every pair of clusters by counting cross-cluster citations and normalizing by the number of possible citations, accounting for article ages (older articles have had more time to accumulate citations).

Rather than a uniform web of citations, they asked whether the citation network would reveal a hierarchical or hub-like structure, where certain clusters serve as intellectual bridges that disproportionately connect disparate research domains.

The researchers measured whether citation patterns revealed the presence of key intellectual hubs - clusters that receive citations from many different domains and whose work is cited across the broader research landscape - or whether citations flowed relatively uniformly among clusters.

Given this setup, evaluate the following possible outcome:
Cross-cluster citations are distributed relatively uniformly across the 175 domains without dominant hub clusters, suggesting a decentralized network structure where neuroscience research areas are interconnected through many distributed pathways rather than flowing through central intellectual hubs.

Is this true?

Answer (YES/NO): NO